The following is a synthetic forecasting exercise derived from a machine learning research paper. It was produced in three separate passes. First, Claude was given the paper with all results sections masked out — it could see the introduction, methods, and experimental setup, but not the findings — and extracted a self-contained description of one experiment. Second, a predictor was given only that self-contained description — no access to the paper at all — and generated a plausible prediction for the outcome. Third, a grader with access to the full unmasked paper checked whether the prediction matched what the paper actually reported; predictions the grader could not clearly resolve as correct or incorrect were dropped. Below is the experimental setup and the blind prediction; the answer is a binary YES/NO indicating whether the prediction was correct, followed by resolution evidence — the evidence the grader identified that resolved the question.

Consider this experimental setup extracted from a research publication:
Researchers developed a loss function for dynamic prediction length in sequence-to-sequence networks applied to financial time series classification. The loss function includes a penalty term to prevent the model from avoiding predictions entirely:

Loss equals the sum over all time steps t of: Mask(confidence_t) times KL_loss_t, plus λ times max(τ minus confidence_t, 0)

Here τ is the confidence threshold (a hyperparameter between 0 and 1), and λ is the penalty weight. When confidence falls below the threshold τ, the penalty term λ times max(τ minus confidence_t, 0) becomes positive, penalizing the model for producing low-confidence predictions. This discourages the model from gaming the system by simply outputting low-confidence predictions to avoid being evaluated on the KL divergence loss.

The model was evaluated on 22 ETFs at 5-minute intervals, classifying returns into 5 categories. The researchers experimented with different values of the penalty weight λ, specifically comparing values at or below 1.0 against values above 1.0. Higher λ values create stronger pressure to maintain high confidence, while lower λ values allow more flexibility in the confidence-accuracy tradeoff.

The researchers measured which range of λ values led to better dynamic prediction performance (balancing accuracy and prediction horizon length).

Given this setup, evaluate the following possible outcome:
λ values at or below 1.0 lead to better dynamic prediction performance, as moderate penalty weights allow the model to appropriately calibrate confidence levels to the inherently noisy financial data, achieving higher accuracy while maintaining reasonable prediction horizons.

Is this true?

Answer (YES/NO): YES